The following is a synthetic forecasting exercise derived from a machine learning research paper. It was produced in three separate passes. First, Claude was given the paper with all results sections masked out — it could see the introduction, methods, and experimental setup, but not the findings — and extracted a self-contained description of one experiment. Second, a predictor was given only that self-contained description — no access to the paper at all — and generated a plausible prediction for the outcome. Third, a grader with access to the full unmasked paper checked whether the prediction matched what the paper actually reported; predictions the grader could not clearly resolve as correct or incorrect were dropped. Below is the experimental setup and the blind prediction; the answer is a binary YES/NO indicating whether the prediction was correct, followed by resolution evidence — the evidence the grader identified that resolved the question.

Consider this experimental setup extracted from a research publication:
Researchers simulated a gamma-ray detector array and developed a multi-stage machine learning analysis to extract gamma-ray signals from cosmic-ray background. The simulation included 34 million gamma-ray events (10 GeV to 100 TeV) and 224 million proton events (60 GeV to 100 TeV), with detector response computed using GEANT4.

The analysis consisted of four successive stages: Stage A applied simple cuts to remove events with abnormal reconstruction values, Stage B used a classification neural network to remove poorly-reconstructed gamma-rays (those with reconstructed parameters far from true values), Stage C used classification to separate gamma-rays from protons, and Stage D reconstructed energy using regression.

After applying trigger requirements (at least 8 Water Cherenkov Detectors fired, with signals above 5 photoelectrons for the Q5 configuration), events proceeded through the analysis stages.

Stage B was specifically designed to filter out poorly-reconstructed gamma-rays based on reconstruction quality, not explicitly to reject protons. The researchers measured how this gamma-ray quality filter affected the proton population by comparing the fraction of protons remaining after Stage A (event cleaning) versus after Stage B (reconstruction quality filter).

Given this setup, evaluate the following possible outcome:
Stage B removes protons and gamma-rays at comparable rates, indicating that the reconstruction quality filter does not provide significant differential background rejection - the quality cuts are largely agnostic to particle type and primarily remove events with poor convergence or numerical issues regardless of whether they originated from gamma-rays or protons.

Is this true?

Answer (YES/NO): NO